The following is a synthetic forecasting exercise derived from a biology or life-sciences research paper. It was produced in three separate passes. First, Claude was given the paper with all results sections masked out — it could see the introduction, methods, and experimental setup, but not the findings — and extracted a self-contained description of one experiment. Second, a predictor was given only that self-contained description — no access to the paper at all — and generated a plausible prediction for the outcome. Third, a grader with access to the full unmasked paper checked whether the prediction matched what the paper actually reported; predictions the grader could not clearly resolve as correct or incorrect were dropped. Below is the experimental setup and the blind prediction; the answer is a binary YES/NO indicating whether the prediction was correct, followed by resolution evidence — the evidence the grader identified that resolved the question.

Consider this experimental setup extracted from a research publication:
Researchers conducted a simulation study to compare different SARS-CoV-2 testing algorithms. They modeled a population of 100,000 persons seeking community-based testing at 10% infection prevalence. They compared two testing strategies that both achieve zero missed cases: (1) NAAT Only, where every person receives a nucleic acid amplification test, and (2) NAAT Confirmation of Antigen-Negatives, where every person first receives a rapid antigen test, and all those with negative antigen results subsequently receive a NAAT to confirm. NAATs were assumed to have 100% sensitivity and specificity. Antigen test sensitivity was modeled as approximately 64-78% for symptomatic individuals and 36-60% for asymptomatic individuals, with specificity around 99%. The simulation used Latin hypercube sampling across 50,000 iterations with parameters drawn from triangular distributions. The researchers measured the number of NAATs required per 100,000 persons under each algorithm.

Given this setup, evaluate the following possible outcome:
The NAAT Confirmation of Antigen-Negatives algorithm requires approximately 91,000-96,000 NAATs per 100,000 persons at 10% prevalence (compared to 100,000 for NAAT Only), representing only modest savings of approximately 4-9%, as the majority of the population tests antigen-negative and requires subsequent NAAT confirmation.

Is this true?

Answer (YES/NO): YES